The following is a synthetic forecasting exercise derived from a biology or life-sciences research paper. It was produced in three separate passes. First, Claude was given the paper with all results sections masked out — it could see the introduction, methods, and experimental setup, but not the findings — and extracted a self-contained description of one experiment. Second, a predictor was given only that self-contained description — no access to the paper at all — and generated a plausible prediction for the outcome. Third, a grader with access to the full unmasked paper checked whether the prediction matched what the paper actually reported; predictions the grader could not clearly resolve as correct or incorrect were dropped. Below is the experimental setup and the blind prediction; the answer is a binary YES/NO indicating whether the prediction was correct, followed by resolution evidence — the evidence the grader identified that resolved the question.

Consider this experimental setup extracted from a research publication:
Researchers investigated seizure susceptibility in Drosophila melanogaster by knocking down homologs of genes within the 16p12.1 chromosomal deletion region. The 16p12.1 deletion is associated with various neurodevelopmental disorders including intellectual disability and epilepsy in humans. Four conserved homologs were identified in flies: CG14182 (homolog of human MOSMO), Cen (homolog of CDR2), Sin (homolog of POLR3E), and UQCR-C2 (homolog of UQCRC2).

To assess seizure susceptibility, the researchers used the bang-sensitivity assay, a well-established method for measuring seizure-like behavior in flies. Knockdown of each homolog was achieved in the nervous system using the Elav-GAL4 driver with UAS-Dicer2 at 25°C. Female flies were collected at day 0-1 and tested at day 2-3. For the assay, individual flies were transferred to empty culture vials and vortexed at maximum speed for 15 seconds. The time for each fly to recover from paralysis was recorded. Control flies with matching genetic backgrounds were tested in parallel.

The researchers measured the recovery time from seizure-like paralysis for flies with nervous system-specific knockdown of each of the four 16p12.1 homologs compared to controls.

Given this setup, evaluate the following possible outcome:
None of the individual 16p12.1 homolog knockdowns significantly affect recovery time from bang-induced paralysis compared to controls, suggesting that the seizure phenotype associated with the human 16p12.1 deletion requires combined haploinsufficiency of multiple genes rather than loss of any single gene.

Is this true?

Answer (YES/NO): NO